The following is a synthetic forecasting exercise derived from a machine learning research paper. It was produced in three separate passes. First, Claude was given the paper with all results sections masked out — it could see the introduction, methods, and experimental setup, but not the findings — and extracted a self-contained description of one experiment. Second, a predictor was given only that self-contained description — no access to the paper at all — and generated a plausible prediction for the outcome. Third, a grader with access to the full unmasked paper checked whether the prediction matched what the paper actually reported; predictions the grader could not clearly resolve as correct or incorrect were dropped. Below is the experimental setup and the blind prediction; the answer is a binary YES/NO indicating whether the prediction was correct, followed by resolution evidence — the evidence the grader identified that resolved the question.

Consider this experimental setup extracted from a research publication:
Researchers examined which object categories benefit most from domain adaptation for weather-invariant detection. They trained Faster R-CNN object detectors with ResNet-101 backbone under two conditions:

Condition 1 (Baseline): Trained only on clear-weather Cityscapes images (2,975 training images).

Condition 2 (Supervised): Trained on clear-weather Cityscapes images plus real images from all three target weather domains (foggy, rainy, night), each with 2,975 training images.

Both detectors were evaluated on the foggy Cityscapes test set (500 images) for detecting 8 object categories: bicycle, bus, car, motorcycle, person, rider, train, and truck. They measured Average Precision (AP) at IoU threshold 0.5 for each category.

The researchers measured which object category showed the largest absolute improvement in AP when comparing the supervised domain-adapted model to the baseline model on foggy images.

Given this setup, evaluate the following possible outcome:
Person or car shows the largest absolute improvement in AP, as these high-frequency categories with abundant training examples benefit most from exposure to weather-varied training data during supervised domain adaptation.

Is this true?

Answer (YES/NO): YES